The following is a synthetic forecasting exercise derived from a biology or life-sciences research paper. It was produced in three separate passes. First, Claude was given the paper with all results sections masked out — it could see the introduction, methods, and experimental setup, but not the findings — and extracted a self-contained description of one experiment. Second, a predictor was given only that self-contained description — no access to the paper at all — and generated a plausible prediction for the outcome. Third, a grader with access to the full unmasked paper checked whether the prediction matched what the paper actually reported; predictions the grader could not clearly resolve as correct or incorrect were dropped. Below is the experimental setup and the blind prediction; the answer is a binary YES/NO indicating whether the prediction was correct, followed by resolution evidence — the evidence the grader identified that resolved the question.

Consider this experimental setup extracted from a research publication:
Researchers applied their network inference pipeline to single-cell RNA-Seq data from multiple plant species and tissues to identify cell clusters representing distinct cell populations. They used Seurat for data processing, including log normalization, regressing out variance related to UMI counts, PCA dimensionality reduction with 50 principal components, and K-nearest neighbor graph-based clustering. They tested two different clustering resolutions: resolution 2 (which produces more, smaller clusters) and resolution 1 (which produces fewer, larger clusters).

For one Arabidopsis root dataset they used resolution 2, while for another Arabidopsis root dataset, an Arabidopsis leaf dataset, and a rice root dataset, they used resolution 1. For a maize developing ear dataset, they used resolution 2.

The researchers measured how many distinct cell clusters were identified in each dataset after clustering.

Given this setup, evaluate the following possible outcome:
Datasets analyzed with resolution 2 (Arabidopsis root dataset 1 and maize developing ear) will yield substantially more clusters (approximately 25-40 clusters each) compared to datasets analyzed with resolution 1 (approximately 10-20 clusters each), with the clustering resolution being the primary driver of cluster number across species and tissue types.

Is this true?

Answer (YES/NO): YES